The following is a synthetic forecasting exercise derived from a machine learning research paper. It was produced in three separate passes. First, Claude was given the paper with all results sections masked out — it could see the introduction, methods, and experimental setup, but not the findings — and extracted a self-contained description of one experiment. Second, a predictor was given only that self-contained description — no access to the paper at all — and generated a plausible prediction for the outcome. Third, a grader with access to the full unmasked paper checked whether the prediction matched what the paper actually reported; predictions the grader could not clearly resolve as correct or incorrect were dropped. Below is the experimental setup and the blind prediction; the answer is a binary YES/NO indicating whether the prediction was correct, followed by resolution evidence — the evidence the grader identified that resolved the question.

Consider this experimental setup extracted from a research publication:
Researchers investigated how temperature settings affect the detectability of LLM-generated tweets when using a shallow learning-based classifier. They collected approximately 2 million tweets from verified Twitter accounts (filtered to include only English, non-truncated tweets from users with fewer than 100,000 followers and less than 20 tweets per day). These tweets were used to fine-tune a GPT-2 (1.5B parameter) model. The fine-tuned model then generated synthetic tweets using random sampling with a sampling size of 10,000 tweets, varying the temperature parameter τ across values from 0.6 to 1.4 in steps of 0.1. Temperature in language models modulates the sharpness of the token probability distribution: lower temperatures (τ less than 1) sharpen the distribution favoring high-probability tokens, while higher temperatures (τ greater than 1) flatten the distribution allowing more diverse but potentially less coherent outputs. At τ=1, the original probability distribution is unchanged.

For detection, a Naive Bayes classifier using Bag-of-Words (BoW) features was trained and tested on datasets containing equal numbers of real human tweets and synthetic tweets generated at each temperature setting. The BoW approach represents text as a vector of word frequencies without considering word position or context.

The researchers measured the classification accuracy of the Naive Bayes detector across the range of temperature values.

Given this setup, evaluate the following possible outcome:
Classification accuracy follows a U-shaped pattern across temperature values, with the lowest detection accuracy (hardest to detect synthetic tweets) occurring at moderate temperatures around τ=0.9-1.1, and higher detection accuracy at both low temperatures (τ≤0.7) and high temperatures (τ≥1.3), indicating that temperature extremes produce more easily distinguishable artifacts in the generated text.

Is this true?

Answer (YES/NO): YES